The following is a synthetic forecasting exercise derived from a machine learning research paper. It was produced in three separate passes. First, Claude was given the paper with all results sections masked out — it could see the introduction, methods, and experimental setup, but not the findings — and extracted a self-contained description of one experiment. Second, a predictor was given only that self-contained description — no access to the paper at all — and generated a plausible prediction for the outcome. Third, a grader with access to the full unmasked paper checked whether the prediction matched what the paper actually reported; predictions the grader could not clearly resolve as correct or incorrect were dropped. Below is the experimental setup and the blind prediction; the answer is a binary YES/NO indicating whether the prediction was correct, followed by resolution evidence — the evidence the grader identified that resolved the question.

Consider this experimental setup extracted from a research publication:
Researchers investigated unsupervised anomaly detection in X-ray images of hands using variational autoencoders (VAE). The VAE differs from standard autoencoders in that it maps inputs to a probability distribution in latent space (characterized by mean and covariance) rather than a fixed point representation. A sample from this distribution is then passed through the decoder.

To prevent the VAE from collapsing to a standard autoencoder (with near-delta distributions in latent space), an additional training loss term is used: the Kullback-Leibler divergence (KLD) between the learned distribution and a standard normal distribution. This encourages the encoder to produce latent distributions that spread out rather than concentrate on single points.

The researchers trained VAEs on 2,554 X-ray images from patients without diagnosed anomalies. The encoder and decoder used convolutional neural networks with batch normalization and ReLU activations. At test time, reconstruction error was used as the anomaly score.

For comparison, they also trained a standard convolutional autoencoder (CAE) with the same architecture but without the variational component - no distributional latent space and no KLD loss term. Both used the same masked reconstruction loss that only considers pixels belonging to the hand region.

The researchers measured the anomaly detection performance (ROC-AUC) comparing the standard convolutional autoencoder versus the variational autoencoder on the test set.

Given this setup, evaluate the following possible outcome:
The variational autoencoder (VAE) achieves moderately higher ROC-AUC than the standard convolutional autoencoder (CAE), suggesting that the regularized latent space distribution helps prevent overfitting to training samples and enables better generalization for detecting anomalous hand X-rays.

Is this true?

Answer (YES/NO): NO